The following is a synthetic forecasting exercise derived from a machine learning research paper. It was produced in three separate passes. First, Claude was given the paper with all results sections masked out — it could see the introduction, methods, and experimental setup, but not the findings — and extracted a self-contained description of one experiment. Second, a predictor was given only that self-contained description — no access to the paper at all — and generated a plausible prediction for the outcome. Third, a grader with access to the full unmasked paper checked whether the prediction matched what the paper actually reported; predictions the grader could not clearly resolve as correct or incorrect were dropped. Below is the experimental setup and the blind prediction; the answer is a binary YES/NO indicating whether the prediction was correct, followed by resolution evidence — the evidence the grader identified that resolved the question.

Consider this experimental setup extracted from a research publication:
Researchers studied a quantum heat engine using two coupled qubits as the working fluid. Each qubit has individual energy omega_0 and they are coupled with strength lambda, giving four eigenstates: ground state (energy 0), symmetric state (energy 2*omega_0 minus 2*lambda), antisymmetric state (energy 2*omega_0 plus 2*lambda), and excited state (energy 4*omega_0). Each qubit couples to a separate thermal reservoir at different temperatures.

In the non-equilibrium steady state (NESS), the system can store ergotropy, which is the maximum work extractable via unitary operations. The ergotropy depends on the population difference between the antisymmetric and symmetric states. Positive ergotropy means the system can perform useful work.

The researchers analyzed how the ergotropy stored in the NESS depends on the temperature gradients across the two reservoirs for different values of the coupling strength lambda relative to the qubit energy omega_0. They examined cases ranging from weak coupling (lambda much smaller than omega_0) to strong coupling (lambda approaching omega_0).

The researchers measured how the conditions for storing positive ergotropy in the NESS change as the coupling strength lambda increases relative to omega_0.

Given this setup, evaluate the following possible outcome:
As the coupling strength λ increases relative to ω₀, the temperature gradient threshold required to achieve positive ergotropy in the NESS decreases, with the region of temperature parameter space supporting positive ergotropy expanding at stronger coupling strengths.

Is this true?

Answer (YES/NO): NO